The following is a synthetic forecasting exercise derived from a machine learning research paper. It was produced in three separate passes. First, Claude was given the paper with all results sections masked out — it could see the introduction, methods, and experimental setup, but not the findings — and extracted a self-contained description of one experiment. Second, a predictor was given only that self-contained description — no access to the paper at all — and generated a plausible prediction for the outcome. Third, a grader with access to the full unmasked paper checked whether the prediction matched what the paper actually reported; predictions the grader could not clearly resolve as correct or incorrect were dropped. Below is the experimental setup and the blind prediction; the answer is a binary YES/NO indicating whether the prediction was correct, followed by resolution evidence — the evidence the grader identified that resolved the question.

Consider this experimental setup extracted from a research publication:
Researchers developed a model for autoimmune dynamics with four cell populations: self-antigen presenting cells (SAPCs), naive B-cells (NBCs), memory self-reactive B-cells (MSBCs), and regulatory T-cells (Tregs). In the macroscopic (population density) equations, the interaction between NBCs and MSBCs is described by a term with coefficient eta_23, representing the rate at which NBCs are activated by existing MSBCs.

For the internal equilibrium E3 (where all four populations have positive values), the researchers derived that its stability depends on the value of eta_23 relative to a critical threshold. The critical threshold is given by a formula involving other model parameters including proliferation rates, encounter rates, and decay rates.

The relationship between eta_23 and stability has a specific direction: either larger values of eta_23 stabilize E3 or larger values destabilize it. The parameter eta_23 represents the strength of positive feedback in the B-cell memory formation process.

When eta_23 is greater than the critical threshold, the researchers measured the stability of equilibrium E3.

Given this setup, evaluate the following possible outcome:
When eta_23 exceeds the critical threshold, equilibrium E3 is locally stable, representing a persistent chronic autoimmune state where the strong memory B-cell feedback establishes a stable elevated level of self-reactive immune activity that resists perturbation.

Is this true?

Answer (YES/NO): YES